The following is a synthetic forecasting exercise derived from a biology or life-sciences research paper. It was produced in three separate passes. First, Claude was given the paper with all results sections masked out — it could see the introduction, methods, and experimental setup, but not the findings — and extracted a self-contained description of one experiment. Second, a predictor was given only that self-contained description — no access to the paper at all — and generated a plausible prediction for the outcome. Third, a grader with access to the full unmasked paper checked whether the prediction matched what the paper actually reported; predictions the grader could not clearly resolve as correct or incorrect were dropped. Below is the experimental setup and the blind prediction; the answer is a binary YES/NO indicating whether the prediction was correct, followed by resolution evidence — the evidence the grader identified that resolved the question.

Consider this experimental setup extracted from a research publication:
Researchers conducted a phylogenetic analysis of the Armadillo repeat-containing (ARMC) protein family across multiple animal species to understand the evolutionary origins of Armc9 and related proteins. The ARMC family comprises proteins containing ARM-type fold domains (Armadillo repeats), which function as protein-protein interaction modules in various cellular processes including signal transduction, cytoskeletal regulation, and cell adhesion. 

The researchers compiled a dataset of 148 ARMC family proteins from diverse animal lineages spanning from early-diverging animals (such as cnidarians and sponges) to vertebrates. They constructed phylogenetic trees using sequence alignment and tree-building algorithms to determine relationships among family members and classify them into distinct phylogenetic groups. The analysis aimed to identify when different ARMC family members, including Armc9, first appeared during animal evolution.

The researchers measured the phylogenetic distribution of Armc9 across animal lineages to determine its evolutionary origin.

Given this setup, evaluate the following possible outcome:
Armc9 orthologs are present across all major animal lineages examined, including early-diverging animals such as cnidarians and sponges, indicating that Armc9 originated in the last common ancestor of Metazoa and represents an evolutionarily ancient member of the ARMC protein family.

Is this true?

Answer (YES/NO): YES